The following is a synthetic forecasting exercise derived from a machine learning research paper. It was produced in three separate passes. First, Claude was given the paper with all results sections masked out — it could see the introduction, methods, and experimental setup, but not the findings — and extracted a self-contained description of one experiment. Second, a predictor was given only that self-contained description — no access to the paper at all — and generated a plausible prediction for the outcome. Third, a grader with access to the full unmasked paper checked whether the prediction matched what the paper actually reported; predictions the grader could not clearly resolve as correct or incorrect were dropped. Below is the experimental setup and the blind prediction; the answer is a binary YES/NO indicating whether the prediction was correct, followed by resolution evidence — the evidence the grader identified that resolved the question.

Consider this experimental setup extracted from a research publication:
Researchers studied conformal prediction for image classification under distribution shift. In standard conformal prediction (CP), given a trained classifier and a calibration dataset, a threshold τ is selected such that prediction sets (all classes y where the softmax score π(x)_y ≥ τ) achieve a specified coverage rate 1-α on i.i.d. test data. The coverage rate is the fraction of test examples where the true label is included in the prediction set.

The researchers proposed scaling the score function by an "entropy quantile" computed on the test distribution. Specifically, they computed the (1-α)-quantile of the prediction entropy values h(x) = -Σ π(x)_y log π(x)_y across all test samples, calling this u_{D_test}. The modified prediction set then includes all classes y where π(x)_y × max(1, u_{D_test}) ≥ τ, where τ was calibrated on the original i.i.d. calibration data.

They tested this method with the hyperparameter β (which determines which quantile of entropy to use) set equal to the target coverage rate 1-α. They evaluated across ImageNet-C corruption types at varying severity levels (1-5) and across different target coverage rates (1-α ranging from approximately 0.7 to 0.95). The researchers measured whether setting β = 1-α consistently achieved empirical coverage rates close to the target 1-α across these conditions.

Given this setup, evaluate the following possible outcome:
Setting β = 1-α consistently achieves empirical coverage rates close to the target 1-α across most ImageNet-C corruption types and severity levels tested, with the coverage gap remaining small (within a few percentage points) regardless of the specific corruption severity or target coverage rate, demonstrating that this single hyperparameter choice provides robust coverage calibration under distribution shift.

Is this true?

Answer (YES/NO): NO